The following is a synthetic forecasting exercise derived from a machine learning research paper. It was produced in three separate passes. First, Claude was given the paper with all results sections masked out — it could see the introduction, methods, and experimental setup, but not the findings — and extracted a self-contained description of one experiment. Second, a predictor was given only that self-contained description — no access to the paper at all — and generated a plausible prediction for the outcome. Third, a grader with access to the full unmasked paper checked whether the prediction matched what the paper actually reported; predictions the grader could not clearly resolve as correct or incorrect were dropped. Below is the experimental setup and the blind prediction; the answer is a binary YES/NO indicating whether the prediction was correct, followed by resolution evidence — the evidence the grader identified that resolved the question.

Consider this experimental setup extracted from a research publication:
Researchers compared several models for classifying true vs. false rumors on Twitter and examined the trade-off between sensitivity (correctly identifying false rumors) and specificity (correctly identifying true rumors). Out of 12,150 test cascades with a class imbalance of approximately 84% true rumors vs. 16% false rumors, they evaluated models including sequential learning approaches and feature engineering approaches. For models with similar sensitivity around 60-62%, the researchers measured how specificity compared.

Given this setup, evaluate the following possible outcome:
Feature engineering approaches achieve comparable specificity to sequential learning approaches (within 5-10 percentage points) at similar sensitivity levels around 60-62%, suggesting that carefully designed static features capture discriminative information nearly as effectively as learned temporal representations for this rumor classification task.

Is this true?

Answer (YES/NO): YES